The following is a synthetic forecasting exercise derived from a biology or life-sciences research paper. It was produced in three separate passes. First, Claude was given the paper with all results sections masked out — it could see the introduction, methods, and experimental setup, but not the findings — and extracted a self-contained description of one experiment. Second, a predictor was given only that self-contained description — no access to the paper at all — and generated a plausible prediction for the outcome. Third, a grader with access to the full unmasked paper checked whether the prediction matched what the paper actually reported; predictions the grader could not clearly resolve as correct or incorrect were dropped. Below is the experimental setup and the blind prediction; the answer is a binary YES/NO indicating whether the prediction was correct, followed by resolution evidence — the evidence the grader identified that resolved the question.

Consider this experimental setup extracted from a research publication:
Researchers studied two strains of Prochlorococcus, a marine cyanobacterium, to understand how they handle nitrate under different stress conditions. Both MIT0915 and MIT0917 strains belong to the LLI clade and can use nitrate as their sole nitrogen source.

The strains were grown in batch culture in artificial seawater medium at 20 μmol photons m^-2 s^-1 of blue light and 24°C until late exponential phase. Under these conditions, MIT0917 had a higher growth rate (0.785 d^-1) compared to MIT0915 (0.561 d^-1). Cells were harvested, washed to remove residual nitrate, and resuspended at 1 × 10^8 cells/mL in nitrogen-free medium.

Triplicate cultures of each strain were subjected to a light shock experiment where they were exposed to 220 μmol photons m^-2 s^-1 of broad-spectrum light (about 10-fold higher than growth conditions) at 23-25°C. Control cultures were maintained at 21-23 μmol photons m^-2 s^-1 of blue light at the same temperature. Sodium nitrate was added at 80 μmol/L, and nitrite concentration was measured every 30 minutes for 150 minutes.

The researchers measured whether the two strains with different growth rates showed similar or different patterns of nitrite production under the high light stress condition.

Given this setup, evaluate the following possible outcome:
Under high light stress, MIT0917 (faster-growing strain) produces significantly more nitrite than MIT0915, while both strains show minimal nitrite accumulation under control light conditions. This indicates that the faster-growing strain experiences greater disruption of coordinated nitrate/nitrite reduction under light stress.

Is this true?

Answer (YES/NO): NO